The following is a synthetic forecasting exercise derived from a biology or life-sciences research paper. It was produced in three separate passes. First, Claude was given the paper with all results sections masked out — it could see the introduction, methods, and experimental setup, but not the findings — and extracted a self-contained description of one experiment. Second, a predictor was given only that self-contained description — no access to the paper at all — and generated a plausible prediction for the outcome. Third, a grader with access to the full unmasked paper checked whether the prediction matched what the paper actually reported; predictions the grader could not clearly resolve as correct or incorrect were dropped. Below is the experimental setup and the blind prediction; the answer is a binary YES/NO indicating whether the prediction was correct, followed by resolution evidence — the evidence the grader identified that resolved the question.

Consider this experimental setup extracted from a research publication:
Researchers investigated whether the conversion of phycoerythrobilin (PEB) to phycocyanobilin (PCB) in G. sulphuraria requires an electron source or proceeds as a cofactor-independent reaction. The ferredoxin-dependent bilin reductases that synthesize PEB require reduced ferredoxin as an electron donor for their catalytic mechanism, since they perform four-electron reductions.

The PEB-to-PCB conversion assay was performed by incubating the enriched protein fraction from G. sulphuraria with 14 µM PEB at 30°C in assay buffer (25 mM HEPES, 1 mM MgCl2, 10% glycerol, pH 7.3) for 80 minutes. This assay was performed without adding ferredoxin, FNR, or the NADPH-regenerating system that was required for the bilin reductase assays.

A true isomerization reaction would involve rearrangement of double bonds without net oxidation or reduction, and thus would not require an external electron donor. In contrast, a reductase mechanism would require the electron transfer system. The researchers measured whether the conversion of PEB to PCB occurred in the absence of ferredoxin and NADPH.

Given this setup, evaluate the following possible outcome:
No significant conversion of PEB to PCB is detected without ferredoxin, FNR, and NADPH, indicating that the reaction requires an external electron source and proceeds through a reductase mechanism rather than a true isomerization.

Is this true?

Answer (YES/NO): NO